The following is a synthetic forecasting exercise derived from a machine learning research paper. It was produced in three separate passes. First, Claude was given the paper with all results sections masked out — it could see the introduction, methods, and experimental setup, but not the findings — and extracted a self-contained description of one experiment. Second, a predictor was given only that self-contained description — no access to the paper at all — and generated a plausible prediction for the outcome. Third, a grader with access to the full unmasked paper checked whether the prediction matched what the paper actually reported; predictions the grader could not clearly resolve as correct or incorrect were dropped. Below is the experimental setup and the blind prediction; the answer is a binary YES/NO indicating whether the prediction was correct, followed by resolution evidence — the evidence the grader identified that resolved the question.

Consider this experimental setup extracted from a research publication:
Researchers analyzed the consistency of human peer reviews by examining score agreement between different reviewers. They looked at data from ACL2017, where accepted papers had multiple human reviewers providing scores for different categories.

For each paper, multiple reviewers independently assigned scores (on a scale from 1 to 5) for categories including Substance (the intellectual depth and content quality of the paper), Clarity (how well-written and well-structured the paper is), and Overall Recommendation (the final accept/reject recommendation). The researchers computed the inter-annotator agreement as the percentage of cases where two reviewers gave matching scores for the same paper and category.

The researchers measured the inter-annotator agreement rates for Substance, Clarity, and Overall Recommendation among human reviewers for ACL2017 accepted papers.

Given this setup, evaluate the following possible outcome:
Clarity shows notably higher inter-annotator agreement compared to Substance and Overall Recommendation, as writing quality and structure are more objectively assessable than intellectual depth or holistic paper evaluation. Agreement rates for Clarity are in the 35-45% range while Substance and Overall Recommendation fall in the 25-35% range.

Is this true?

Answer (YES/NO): NO